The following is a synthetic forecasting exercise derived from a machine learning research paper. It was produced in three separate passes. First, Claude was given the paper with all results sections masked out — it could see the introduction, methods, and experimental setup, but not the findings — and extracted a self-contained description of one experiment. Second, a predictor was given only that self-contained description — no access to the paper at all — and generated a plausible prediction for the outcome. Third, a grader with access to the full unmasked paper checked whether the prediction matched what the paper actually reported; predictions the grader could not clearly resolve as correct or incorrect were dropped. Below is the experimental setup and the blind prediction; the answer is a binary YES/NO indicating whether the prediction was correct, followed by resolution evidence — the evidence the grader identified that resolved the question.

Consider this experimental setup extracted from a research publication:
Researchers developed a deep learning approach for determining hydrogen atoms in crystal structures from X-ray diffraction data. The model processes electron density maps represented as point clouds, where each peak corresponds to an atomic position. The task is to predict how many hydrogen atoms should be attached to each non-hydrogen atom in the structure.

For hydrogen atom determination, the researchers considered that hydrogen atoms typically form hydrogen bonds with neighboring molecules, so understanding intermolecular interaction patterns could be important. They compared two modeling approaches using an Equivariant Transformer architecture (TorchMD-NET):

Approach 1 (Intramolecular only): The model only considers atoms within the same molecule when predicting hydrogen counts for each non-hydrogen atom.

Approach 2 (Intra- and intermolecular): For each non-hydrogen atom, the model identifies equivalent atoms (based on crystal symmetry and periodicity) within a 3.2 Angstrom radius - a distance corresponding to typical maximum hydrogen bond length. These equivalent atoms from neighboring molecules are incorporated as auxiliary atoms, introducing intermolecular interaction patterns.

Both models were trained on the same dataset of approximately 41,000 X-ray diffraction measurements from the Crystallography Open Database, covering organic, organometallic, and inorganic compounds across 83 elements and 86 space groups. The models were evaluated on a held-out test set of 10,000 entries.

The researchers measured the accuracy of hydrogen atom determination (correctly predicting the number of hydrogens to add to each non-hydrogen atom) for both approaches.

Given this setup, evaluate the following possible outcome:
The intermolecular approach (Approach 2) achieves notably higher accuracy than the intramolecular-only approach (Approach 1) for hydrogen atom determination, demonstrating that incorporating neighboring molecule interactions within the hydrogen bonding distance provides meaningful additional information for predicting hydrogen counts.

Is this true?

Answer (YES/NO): YES